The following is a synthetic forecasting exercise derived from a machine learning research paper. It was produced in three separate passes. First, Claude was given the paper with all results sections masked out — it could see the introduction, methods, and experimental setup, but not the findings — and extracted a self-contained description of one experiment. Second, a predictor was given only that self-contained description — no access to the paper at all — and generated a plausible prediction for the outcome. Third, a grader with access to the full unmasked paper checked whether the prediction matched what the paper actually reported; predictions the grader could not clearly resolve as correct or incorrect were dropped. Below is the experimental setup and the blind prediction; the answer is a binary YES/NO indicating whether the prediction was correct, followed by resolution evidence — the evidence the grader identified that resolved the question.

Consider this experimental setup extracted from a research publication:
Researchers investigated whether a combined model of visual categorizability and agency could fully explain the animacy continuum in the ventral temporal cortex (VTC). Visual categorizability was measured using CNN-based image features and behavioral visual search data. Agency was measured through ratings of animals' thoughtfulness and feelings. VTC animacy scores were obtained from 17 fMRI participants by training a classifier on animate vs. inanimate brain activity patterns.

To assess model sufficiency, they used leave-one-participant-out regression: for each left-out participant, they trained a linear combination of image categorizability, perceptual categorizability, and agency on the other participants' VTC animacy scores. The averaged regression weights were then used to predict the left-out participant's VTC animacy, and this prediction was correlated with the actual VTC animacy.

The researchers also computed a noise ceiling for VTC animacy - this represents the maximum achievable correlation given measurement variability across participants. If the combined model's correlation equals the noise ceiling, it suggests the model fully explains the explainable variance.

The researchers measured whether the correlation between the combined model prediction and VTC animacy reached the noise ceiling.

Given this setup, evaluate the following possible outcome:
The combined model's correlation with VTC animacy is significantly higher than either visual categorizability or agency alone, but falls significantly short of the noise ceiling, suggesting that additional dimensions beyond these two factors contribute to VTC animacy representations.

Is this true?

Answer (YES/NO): NO